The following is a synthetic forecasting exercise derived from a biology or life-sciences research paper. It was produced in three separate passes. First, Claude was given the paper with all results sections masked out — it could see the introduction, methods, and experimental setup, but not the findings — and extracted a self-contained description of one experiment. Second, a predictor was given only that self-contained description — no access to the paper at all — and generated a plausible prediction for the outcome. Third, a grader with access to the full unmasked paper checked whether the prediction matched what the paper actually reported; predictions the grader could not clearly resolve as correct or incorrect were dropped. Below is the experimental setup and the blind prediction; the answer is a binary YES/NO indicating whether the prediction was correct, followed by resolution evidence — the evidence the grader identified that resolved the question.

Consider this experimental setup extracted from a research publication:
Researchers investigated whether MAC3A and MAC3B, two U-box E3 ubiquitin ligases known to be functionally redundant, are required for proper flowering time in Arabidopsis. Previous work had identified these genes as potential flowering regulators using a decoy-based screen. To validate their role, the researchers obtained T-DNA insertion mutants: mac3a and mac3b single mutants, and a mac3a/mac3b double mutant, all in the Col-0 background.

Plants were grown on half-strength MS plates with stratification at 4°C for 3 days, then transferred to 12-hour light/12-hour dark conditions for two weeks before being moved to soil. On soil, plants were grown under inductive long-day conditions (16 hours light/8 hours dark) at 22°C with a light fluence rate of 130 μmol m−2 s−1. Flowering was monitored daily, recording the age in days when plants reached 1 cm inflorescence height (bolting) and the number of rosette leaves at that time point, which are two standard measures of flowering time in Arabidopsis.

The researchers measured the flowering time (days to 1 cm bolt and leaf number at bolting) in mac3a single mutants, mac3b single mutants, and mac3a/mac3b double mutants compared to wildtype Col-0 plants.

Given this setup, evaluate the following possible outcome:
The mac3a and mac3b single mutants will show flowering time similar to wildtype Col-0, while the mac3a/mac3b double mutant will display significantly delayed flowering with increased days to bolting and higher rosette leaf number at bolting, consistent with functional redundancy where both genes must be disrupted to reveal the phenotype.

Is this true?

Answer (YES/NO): NO